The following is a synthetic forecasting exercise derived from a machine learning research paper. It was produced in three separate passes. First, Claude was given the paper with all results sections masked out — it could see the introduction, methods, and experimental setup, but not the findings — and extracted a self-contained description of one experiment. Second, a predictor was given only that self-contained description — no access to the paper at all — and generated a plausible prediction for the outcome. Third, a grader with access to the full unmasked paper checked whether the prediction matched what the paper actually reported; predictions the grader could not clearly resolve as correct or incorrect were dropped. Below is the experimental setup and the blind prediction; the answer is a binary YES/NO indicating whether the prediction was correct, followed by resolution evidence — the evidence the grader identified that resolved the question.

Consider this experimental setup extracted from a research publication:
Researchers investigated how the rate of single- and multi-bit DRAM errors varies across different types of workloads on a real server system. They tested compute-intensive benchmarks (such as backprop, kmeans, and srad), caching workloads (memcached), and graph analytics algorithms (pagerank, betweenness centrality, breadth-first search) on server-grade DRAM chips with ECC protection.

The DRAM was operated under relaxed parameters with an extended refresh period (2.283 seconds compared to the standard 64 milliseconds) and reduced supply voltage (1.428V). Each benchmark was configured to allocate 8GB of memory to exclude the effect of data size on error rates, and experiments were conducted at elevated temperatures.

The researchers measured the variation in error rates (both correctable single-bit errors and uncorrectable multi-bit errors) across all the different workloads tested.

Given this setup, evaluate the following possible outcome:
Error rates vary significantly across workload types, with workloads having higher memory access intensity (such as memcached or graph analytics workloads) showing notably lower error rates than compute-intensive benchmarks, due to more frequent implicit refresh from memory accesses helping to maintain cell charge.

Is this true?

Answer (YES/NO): NO